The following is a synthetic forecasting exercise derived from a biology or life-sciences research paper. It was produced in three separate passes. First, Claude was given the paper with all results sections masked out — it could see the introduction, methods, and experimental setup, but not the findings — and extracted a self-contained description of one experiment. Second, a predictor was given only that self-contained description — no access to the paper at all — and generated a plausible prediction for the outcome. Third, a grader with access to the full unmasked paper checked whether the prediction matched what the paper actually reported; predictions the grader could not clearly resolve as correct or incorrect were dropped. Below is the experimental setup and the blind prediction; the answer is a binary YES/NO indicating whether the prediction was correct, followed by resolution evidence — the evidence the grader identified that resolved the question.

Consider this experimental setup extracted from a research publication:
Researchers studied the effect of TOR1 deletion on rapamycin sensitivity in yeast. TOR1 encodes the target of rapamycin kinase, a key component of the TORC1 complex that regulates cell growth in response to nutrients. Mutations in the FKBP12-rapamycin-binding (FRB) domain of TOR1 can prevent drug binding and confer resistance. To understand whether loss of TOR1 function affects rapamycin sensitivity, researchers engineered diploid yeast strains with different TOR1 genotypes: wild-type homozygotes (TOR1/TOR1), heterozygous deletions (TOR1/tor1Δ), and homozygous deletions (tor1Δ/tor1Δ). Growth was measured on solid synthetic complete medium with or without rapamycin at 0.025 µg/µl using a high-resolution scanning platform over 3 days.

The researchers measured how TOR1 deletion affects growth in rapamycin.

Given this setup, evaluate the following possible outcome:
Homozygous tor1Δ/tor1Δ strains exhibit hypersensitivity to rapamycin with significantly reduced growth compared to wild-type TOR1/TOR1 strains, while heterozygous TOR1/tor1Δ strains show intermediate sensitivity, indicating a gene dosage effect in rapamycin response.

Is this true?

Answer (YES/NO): NO